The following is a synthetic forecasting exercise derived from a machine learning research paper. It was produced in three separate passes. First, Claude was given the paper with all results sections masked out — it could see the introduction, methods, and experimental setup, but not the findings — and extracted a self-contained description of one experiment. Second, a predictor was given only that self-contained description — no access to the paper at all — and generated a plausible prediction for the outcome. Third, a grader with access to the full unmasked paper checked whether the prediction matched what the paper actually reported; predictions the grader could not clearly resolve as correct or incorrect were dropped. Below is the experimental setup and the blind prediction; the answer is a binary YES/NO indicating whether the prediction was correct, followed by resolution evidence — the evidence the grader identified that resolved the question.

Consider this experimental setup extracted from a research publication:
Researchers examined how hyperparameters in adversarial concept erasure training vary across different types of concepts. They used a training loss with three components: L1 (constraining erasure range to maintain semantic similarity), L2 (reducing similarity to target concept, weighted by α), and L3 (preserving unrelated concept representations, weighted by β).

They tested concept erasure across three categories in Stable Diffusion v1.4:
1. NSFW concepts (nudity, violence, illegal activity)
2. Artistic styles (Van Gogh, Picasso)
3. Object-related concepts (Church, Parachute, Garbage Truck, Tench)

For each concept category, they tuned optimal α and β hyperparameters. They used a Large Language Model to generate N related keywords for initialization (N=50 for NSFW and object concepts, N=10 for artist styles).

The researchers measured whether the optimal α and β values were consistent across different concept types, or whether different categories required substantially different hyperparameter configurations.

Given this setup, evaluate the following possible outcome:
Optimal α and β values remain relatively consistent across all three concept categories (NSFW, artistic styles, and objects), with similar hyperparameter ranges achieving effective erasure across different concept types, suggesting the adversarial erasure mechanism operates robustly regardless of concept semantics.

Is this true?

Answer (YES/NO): NO